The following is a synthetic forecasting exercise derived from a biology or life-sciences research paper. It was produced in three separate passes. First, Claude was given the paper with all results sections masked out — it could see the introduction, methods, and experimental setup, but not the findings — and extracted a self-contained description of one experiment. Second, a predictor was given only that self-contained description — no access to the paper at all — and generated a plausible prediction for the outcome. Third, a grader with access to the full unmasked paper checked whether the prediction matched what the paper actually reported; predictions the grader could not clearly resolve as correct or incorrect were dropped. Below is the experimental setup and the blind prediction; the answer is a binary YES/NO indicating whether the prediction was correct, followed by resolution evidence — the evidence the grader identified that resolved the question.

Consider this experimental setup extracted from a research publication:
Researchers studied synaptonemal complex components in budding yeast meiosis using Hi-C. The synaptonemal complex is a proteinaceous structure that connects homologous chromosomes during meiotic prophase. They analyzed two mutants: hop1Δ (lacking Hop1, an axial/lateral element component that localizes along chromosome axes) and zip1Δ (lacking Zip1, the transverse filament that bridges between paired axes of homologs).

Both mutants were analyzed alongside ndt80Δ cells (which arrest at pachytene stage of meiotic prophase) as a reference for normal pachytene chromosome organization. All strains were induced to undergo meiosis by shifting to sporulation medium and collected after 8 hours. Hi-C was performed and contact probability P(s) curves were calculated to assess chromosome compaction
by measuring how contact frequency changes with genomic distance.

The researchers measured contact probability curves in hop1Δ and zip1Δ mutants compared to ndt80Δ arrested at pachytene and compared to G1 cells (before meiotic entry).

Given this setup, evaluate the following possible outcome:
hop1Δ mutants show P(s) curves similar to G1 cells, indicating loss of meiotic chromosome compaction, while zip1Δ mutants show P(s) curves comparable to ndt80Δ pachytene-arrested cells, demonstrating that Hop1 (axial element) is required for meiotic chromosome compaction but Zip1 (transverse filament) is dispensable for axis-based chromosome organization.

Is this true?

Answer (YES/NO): NO